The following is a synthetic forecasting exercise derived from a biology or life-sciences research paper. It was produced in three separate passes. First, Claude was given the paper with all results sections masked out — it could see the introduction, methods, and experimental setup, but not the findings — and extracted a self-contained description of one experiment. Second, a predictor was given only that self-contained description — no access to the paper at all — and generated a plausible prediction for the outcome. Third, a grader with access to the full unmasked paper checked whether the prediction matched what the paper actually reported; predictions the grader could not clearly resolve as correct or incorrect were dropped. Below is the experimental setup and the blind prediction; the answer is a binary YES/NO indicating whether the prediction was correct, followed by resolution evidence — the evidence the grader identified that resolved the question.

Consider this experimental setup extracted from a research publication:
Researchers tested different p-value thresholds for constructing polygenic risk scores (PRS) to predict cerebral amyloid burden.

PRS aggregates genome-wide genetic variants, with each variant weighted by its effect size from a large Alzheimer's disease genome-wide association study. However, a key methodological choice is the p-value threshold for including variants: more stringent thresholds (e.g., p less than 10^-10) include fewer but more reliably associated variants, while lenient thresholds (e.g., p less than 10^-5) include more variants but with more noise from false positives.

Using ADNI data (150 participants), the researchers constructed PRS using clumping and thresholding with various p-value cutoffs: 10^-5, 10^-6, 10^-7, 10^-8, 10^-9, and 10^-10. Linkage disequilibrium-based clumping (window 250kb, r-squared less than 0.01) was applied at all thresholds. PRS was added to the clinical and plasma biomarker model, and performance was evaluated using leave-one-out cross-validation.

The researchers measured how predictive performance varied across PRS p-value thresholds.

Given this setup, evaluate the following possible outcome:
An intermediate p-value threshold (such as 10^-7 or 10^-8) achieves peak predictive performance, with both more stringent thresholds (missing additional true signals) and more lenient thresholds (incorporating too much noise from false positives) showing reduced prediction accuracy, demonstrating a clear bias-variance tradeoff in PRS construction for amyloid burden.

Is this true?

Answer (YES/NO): NO